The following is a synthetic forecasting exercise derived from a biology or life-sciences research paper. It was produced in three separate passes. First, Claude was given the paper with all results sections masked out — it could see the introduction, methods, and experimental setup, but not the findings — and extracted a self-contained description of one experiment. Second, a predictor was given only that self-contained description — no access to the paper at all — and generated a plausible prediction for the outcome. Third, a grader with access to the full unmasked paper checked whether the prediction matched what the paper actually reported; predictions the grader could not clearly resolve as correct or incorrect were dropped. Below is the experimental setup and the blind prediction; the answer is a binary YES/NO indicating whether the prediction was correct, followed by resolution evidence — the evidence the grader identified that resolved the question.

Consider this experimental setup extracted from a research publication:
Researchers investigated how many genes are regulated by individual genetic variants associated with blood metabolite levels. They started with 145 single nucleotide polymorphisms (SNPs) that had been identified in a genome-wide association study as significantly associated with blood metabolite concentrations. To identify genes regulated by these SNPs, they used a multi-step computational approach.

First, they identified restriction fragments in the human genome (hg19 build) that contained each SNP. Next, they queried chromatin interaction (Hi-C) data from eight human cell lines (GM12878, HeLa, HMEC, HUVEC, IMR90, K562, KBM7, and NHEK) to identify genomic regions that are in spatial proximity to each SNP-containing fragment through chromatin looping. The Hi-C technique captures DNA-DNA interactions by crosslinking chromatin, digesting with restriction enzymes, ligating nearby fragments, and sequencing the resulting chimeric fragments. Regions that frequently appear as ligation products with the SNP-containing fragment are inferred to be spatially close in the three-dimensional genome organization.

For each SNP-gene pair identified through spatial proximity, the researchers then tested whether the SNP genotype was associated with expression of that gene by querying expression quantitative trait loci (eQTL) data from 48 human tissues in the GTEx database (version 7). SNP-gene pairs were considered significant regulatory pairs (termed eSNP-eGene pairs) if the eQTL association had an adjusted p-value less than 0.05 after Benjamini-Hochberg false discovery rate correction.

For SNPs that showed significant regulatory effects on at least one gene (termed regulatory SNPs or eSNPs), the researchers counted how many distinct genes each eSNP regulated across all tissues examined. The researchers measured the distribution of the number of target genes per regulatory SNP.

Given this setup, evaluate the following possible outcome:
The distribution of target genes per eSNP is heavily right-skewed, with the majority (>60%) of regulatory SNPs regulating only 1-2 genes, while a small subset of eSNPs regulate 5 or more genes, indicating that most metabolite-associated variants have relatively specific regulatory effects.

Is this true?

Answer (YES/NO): NO